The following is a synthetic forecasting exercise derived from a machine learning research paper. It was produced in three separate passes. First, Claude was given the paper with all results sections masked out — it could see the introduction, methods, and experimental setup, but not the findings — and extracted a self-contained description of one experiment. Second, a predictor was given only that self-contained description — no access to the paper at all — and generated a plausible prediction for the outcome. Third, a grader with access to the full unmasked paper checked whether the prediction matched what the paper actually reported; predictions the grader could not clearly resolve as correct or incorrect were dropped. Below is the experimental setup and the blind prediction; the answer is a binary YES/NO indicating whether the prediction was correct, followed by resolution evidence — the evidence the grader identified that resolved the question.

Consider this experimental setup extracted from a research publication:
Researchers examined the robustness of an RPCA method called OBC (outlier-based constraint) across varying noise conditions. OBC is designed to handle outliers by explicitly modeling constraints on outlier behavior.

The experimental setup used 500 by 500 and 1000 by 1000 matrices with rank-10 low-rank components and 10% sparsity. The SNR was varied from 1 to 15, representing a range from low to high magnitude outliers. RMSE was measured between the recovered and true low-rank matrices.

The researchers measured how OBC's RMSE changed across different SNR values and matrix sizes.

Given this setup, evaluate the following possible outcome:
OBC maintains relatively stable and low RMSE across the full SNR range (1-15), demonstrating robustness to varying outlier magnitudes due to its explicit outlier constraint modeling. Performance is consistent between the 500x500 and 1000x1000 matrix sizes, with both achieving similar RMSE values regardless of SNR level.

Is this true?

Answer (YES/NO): NO